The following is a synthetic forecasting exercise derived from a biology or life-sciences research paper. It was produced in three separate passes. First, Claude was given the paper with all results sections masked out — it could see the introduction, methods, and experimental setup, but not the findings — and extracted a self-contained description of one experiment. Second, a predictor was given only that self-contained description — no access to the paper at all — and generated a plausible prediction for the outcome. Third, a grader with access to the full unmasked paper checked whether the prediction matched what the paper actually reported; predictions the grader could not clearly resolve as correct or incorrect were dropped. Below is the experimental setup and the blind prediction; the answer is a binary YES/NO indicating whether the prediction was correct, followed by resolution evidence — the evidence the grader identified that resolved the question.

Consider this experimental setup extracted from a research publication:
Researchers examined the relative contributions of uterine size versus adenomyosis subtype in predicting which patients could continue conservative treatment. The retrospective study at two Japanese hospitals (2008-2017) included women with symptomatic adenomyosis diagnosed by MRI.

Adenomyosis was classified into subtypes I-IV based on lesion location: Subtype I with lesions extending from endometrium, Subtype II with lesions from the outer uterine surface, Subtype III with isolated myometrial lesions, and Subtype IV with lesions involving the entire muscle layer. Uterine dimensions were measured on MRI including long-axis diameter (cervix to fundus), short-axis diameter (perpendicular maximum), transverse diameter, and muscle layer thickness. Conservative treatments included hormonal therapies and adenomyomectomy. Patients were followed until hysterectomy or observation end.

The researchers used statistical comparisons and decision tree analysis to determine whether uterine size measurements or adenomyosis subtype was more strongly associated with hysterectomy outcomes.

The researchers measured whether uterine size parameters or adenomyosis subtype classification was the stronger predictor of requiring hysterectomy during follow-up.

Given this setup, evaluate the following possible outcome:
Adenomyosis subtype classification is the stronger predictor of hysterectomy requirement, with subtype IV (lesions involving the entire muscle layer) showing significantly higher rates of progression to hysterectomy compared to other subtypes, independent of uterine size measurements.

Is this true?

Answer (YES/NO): NO